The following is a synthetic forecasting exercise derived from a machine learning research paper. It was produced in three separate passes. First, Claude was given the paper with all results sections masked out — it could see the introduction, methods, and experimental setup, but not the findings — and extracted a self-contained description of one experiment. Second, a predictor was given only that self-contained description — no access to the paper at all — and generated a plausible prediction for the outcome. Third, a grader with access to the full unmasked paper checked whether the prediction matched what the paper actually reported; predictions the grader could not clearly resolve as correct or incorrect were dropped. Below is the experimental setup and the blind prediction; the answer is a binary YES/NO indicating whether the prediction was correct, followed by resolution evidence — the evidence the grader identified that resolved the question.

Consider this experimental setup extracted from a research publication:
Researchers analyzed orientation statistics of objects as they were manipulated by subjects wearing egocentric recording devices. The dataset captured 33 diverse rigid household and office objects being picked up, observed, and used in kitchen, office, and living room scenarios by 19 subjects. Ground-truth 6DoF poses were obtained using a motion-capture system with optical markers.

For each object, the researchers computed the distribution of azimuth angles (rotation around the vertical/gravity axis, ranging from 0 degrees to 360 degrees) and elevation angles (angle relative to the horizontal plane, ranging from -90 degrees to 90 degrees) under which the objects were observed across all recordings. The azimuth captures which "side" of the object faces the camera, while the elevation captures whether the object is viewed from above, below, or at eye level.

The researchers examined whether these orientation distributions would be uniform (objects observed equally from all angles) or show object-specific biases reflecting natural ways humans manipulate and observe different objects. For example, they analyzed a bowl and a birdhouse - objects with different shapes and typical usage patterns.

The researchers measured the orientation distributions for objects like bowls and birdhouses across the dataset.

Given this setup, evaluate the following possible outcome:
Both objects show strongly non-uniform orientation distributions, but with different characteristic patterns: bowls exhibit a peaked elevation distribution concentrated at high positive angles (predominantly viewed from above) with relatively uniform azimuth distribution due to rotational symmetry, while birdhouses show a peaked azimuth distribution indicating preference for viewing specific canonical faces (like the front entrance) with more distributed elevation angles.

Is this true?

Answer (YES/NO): NO